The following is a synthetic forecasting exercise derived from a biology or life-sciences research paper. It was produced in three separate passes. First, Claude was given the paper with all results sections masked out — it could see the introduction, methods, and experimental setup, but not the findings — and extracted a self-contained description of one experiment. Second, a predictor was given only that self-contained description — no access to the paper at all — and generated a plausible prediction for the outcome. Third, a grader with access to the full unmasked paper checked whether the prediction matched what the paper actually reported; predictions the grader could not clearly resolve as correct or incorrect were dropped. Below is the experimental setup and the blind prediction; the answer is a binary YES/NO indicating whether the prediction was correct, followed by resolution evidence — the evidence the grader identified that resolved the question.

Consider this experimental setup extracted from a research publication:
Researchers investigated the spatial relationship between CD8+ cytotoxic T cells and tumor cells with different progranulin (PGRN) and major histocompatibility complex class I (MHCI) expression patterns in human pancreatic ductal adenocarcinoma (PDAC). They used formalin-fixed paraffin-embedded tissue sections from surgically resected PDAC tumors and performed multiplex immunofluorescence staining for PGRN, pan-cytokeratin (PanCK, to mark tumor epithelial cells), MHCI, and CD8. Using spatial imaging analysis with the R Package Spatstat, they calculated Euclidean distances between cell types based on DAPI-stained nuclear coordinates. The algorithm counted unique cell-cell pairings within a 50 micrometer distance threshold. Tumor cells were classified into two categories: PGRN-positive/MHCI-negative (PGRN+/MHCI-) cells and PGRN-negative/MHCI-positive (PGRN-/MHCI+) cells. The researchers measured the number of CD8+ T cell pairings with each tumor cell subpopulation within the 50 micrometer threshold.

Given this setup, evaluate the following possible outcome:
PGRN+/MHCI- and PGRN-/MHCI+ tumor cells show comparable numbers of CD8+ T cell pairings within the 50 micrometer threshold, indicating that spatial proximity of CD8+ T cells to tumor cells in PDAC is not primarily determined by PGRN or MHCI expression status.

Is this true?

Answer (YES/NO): NO